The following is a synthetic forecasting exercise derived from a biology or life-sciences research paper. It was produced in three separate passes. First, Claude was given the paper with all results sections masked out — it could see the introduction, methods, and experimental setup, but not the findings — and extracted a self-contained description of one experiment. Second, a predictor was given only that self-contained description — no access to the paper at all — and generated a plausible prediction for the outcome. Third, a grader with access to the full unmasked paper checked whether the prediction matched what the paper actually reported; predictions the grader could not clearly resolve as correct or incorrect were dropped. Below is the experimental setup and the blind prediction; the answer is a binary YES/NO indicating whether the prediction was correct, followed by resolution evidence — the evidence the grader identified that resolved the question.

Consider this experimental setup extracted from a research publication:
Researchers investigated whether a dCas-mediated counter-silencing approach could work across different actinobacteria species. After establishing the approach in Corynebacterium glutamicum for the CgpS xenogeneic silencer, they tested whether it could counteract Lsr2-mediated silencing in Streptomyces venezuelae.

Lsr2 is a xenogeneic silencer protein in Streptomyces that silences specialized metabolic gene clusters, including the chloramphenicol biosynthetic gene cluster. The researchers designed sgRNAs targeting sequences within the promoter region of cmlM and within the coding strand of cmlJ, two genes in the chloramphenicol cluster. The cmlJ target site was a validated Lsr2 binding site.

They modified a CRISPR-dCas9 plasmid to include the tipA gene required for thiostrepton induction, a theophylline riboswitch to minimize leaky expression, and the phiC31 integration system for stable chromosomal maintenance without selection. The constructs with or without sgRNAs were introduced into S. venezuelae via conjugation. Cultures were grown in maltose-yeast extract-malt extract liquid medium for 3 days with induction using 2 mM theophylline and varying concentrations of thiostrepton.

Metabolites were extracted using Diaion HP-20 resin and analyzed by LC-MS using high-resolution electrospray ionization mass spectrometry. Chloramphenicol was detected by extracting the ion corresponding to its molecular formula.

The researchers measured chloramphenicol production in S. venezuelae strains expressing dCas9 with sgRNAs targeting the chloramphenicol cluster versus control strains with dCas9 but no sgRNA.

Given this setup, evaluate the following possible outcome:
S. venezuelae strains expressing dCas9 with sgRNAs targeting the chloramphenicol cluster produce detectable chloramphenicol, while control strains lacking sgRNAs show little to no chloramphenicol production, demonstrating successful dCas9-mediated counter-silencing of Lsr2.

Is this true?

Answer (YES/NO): NO